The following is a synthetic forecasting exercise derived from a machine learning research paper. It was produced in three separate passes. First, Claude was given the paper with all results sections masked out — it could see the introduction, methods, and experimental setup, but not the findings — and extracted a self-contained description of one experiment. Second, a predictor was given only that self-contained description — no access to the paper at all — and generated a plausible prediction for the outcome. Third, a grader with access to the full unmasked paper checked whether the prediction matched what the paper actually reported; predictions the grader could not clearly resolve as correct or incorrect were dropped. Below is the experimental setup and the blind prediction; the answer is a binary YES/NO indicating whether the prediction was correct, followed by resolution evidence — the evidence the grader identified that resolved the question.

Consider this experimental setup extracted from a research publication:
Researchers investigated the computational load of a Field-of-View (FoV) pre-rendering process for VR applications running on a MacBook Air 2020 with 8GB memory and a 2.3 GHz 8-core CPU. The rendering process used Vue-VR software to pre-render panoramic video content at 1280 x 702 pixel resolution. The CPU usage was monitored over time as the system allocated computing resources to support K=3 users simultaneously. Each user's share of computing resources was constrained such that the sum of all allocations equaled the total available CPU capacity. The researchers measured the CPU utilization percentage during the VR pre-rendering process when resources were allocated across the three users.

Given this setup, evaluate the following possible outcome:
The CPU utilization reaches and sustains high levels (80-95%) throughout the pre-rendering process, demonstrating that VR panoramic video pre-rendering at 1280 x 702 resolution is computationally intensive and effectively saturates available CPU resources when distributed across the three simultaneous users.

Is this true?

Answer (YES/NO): NO